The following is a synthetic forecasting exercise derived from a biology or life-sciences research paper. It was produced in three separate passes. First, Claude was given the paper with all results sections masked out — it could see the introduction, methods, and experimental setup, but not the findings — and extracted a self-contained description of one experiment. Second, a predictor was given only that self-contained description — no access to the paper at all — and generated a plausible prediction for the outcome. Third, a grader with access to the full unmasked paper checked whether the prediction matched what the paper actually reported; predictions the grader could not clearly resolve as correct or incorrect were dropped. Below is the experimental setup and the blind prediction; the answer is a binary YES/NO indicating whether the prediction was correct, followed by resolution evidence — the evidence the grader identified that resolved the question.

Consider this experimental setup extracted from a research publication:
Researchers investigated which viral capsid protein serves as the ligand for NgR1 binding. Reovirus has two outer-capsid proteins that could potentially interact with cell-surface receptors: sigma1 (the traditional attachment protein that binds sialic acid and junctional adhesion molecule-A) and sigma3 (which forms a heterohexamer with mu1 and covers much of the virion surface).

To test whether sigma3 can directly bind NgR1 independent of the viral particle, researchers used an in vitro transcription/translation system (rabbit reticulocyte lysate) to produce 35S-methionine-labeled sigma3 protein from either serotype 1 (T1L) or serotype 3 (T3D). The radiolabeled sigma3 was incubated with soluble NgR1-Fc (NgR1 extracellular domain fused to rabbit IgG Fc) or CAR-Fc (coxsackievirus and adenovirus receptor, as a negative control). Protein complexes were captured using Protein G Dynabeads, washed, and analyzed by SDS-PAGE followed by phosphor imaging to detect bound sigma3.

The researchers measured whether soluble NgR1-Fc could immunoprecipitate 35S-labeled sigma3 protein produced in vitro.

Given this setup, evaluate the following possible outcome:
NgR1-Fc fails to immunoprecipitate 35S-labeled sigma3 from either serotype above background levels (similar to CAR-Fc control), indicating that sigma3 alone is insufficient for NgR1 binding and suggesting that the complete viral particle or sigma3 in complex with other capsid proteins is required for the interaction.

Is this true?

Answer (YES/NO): NO